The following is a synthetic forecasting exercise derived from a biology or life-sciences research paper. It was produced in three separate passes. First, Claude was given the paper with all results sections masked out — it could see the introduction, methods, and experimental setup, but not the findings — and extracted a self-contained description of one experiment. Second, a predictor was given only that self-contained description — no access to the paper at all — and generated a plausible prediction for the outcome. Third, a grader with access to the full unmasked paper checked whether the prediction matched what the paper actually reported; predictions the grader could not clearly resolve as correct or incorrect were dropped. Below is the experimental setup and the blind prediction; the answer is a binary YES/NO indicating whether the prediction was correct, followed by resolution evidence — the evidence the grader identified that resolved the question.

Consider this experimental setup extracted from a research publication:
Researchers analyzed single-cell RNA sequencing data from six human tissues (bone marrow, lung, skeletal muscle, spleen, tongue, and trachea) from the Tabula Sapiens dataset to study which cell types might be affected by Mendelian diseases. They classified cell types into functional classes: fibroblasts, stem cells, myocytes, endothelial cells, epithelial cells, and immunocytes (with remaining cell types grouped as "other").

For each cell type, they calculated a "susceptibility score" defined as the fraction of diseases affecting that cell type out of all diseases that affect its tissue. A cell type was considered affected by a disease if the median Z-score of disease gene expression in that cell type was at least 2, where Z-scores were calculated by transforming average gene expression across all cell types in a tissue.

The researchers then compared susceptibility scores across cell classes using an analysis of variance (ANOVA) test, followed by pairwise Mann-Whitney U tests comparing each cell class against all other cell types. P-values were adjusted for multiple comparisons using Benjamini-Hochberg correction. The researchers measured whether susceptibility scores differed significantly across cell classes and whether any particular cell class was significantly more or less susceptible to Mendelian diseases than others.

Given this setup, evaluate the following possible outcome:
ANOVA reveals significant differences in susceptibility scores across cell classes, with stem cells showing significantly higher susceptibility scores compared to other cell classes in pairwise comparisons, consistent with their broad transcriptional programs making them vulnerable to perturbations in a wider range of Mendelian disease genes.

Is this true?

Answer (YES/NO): NO